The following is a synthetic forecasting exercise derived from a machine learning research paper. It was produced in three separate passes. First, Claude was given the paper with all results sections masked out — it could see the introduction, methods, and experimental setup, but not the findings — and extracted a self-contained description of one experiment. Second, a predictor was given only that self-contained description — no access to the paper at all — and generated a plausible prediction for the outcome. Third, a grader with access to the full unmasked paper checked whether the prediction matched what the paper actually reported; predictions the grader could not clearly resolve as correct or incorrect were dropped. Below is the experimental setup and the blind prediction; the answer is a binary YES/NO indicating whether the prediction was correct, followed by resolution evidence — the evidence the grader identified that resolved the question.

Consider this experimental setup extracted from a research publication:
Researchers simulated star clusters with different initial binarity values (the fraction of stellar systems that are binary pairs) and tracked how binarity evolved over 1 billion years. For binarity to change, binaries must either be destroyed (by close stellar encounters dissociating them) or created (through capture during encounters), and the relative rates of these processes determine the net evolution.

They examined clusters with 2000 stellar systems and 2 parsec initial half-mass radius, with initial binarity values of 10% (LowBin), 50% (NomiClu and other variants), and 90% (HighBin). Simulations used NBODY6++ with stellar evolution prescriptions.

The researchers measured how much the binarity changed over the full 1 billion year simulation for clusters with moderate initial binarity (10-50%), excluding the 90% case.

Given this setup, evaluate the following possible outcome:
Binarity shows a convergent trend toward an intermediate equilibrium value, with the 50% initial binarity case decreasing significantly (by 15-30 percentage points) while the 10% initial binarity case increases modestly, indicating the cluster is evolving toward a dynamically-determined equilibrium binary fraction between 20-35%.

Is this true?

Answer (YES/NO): NO